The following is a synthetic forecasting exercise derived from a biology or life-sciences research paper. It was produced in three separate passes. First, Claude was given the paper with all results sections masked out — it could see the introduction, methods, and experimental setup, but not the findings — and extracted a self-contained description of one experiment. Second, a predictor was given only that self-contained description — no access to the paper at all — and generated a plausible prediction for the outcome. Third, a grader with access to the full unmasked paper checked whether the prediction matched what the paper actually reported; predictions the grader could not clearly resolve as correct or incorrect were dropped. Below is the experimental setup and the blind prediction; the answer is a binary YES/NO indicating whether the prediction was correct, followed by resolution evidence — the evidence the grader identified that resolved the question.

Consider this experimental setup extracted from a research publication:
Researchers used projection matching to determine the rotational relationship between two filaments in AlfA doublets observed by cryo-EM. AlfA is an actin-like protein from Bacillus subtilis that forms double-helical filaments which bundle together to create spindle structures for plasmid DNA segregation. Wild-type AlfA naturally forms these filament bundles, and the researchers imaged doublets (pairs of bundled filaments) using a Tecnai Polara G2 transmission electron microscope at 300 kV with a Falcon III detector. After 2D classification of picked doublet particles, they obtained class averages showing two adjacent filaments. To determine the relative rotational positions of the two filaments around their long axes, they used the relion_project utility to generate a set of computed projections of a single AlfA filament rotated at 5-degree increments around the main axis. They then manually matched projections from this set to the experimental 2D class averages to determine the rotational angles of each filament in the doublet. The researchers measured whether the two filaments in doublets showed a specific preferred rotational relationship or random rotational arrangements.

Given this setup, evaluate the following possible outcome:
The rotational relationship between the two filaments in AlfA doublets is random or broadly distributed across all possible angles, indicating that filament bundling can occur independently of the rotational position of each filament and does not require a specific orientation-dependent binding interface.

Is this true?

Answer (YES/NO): NO